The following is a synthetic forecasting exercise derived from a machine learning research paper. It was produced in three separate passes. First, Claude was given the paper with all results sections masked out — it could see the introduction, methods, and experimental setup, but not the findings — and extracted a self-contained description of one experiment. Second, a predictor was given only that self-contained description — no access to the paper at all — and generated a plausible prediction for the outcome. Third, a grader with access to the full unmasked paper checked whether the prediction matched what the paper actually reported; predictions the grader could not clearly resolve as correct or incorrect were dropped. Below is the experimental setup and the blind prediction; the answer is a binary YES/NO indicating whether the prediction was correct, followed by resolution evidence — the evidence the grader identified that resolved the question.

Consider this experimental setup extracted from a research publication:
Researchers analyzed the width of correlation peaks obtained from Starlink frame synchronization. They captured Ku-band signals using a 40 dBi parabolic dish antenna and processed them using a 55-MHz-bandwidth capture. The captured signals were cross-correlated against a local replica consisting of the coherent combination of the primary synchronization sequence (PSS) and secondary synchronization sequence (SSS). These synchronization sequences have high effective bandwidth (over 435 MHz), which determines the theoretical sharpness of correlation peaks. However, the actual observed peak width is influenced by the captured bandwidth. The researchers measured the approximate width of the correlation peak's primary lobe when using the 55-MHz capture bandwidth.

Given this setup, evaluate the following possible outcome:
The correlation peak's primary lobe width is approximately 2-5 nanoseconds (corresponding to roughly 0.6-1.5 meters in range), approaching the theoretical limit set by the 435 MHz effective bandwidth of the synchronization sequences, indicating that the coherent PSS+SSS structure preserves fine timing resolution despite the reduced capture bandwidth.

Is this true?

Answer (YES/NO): NO